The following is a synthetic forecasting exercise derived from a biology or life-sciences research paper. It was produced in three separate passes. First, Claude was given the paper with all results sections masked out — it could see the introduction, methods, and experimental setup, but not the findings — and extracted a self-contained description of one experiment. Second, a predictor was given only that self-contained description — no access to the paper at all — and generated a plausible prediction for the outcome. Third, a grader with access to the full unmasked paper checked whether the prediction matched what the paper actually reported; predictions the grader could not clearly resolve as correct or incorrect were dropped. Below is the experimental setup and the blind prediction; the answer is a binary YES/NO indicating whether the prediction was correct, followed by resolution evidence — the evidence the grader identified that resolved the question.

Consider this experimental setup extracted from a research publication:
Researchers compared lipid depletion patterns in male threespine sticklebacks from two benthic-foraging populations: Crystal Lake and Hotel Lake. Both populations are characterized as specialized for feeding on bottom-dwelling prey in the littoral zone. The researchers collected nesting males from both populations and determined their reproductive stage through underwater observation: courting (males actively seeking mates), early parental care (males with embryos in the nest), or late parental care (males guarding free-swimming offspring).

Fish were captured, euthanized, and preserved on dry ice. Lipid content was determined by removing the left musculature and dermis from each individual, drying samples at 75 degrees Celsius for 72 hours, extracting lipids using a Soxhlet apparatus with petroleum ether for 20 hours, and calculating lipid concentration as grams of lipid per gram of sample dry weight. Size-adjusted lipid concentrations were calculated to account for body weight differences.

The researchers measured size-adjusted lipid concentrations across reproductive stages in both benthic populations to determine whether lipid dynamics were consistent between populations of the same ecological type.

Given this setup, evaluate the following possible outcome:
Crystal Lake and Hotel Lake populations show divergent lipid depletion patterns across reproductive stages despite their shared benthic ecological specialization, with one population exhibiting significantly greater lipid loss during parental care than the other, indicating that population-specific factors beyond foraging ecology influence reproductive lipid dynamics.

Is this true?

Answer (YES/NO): YES